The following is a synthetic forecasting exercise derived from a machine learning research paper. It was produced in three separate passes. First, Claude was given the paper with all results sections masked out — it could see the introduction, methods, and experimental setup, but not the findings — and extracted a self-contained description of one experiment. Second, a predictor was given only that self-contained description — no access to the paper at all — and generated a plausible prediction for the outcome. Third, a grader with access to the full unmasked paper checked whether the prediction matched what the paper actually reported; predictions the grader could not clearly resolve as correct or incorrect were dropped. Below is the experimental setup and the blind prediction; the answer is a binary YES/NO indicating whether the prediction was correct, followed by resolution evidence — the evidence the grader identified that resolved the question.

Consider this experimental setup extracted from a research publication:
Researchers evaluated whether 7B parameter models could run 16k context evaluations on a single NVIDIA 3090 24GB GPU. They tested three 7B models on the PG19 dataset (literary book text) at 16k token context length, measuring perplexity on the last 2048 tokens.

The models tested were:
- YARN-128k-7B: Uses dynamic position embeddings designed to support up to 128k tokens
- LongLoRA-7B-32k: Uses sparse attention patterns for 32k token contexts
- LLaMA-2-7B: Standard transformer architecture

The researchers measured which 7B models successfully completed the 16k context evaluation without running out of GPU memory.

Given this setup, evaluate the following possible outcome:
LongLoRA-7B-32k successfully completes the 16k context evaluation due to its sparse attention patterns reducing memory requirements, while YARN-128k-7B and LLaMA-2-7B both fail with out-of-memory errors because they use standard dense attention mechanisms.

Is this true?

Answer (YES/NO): YES